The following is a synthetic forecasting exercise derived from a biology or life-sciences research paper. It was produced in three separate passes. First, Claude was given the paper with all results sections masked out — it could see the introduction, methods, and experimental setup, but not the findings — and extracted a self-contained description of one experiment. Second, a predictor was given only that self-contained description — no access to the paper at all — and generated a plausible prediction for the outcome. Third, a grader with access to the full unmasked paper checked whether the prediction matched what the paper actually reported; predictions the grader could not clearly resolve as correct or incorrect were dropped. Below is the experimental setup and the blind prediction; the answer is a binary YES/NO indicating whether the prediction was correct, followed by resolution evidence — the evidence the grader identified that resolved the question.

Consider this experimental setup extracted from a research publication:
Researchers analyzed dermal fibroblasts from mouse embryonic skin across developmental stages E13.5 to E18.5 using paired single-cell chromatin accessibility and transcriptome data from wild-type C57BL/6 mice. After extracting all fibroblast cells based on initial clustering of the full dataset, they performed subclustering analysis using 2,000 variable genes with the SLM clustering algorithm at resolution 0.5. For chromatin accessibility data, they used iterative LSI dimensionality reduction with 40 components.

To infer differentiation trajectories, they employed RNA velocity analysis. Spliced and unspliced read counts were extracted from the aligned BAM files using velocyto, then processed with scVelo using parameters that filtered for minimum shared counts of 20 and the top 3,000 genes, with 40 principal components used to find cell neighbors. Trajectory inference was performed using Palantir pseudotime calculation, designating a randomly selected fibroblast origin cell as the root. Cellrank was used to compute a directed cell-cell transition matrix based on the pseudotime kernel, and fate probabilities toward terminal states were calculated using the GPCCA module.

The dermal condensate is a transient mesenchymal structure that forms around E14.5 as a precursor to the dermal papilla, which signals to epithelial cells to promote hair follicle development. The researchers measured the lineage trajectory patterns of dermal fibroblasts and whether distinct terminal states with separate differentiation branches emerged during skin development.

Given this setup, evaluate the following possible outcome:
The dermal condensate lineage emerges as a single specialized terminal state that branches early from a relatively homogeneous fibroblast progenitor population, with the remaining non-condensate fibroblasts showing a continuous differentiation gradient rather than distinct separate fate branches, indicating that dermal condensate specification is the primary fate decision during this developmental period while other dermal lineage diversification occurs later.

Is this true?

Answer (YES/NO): NO